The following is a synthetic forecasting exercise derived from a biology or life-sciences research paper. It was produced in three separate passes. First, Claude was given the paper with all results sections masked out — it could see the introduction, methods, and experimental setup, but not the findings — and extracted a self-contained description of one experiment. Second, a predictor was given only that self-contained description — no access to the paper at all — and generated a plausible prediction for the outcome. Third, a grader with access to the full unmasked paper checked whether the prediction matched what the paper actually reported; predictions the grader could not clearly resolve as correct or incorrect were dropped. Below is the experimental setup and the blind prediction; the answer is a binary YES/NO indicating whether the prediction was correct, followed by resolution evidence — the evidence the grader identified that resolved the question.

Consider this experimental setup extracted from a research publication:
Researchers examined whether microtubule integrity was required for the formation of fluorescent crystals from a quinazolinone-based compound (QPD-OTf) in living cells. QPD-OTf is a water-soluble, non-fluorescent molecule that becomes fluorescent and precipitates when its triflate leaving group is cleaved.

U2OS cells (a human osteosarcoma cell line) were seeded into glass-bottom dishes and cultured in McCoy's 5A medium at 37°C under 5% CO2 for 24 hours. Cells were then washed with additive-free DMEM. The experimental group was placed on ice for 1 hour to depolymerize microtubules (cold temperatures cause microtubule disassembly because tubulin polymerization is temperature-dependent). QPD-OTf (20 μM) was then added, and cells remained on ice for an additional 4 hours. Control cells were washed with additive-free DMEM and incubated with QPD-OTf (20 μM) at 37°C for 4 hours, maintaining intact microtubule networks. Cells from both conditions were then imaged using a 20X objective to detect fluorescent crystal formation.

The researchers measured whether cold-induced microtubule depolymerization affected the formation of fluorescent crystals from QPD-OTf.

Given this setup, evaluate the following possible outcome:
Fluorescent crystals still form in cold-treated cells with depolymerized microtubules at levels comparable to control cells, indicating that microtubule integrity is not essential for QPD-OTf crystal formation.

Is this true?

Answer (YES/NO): NO